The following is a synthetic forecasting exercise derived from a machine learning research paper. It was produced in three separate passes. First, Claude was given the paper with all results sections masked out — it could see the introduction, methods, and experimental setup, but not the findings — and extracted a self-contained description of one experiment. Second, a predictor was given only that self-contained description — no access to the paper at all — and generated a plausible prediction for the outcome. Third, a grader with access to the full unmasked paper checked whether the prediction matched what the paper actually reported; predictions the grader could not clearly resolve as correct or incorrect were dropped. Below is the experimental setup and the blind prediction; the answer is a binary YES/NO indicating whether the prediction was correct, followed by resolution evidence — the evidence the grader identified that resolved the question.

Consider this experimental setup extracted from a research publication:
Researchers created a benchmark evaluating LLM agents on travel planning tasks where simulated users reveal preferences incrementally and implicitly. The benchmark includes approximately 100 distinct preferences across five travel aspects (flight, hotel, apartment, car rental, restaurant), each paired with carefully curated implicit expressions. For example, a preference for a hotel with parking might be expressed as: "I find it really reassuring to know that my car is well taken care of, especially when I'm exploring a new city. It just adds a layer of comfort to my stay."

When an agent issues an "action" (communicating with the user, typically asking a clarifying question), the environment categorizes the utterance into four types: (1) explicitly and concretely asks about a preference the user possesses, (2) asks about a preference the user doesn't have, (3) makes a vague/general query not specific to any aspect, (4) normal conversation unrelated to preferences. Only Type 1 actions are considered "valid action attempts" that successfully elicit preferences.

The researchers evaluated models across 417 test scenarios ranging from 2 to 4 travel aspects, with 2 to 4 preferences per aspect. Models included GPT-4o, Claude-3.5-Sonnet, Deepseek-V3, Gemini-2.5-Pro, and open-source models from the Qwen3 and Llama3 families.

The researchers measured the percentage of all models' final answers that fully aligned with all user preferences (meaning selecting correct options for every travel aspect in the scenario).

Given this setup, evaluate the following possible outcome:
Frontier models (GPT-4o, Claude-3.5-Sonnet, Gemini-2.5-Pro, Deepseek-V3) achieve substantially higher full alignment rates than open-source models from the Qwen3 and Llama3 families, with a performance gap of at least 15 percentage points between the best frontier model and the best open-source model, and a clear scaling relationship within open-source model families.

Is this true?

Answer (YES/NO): NO